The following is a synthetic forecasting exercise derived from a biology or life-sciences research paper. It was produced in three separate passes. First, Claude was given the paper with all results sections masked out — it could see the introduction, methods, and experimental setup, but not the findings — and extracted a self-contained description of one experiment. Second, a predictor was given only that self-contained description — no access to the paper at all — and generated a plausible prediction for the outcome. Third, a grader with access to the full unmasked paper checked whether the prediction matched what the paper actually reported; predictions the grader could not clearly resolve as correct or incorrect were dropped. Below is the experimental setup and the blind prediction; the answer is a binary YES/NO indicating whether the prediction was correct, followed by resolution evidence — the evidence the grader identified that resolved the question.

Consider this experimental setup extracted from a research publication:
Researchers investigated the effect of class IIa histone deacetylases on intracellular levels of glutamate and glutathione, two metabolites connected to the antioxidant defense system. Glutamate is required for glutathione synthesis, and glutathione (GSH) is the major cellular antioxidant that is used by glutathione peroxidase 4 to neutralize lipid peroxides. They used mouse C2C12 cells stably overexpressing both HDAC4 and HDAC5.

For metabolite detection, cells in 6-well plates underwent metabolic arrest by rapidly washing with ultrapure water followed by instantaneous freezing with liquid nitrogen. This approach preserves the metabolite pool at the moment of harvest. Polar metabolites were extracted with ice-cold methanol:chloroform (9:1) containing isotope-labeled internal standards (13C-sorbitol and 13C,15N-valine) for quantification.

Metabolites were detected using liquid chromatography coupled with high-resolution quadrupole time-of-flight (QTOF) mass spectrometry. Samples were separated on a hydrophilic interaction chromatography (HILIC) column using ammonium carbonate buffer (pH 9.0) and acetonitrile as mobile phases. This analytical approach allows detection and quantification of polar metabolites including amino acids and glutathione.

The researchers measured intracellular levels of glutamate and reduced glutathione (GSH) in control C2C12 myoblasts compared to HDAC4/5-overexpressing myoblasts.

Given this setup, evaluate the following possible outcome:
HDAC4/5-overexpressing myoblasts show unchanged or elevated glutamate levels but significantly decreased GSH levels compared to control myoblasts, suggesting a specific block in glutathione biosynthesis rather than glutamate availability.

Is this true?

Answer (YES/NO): NO